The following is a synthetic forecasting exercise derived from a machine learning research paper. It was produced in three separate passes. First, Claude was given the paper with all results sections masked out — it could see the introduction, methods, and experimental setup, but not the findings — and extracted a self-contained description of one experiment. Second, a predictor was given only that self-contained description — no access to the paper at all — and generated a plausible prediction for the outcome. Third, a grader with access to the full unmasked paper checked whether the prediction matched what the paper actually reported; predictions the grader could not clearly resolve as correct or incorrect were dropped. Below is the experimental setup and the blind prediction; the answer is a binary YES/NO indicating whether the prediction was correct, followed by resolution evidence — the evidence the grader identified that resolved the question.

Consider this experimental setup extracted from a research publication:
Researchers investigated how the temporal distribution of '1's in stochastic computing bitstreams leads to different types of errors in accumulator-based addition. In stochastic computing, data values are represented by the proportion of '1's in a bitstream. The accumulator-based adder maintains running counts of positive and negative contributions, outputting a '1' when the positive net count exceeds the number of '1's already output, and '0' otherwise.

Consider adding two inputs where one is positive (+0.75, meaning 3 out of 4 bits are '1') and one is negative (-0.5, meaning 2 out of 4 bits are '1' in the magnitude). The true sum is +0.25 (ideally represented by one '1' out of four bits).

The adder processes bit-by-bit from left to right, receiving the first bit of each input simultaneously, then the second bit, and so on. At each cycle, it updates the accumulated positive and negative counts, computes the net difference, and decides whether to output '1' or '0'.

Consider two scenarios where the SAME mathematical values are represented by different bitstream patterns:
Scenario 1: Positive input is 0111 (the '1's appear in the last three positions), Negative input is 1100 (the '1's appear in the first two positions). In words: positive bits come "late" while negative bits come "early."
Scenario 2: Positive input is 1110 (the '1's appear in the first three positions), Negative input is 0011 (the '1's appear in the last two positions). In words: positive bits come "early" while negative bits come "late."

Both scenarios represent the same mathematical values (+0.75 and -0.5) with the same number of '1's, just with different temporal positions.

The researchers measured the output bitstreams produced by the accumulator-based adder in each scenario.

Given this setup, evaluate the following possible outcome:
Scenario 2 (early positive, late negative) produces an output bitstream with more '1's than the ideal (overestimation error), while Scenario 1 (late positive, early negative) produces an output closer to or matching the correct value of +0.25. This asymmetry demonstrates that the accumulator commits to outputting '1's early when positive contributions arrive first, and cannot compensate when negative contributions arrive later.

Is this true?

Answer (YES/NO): NO